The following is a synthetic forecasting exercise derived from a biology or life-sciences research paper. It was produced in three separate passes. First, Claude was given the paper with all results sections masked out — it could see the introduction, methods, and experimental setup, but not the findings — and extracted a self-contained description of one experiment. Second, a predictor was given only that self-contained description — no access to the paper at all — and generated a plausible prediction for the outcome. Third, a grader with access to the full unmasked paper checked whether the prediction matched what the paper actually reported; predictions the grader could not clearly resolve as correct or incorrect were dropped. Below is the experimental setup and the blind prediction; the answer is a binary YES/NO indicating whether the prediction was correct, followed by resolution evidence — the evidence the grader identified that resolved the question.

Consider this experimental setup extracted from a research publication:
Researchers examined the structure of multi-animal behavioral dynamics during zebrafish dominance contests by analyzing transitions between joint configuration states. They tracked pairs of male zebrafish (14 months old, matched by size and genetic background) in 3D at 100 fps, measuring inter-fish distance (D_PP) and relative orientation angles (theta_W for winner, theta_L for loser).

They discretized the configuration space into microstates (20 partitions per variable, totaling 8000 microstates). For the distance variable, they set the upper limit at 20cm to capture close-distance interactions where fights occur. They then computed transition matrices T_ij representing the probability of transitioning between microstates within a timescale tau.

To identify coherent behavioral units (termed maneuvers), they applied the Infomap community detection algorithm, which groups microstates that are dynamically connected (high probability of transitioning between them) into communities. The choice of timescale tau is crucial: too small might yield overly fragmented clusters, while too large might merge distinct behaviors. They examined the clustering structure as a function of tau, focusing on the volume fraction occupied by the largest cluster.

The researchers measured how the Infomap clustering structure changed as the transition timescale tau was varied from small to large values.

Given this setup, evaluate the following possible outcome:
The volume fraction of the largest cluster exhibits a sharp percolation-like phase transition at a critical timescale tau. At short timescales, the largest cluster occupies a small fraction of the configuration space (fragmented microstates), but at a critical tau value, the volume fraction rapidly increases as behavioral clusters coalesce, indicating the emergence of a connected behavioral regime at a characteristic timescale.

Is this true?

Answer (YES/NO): YES